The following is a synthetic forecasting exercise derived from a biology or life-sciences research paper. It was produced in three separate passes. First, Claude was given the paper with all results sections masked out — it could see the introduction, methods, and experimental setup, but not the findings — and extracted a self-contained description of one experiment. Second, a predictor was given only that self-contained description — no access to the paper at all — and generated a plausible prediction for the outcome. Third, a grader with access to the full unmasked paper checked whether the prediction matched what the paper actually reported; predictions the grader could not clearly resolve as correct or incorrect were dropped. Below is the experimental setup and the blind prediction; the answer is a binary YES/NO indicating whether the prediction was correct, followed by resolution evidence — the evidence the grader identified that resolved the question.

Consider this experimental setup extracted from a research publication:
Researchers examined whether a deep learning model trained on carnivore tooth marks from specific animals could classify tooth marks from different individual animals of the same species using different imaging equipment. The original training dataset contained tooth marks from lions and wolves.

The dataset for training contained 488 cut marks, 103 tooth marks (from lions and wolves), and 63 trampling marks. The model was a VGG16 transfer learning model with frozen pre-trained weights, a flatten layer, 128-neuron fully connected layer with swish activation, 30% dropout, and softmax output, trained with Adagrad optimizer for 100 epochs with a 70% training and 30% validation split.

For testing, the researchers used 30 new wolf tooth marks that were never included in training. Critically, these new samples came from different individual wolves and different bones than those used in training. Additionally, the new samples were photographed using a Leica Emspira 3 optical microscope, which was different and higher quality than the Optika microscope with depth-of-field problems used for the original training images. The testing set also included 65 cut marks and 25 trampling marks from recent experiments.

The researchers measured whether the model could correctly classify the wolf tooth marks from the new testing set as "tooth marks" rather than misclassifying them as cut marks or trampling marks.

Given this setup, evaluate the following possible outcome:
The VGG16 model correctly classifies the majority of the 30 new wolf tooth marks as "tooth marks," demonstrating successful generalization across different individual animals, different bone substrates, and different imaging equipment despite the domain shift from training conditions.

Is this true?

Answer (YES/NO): YES